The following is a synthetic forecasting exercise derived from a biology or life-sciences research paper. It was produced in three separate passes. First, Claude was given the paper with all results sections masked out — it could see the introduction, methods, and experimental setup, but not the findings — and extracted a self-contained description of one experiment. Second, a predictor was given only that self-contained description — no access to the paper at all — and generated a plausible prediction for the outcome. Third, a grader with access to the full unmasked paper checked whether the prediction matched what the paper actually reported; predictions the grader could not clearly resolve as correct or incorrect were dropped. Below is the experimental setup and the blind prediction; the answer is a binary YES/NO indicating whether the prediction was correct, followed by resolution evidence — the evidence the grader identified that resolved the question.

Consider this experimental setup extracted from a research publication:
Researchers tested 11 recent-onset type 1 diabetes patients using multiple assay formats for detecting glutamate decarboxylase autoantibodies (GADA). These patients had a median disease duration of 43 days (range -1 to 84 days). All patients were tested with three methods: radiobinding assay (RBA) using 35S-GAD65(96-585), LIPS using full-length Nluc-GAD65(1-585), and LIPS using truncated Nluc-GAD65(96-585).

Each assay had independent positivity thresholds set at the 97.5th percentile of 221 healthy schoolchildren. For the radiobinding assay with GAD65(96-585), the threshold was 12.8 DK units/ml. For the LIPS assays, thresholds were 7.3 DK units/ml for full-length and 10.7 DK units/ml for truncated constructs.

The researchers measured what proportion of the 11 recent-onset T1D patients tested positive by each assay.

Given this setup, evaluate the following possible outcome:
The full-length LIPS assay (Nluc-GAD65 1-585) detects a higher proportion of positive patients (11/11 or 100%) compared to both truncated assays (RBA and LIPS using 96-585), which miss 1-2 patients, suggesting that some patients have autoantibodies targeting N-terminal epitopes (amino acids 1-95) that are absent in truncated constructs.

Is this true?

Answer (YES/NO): NO